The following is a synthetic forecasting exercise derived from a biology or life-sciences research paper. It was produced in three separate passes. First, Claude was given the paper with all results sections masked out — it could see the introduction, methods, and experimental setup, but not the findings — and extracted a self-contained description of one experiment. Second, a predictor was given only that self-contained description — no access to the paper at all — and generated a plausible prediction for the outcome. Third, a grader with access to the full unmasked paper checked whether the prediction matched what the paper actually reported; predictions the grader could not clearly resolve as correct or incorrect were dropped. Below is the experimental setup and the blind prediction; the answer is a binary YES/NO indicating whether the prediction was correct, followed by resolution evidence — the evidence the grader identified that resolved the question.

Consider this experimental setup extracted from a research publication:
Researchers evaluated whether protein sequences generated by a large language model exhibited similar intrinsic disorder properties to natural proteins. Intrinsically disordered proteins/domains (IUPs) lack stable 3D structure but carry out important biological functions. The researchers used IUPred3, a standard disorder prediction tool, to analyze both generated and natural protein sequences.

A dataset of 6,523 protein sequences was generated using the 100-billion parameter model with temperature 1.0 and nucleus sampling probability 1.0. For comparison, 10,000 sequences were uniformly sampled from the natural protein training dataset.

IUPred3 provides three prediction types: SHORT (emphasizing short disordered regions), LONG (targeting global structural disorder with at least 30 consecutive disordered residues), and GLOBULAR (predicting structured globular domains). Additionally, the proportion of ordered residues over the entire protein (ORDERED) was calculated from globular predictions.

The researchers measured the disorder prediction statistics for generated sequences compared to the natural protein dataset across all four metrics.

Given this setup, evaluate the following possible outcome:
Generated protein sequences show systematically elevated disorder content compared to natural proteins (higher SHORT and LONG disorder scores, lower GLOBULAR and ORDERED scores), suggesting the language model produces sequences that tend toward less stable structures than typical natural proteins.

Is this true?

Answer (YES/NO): NO